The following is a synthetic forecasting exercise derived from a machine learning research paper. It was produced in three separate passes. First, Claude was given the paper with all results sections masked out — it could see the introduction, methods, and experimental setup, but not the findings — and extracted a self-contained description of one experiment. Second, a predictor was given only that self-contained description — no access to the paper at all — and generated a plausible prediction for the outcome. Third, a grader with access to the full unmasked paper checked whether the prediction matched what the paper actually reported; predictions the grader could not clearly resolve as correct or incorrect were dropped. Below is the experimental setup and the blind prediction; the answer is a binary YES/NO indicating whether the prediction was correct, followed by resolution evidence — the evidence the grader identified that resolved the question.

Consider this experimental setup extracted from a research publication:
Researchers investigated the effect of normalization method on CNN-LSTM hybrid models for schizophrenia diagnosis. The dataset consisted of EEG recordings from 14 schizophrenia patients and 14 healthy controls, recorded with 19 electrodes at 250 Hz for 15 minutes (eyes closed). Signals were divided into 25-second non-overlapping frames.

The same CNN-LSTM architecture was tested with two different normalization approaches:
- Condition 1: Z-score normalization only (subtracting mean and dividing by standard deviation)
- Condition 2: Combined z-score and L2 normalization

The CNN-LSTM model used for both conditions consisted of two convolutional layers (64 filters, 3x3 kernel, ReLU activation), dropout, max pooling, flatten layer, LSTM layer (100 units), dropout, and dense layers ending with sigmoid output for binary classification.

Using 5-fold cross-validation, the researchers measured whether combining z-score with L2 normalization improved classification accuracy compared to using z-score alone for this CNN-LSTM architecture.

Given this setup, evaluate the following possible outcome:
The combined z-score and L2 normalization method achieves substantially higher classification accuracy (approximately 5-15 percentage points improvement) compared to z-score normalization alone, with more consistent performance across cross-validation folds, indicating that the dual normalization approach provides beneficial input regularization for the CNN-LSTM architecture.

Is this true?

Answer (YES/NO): NO